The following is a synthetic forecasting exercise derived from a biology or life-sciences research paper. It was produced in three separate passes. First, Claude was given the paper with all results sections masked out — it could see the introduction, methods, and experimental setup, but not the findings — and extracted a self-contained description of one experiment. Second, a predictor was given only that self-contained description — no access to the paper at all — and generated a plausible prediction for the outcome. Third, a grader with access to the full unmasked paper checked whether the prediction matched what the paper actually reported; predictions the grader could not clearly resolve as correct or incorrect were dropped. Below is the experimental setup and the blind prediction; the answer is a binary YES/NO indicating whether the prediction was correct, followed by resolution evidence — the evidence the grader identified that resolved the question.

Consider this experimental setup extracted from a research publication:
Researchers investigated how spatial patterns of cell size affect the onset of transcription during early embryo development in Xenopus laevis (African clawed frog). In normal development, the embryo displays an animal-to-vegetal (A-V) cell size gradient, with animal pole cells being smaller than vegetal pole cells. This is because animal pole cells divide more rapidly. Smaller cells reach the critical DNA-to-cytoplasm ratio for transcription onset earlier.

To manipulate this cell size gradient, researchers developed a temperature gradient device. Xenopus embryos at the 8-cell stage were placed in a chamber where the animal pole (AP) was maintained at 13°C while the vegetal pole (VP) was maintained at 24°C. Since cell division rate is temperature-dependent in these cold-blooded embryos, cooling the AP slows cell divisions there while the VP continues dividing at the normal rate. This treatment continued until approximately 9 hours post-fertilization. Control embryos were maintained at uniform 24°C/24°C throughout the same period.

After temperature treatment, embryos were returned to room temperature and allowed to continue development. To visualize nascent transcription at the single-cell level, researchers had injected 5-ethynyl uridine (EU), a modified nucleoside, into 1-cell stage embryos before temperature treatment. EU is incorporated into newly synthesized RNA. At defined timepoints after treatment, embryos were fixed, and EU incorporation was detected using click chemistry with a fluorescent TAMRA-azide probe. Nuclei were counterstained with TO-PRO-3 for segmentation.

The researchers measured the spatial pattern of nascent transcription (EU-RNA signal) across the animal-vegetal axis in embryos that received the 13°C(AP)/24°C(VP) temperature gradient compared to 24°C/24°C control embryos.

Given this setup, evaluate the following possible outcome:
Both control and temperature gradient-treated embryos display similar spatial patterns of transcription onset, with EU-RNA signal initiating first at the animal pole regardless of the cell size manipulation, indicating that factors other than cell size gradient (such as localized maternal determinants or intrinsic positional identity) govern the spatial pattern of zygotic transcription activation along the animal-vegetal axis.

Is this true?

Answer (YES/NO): NO